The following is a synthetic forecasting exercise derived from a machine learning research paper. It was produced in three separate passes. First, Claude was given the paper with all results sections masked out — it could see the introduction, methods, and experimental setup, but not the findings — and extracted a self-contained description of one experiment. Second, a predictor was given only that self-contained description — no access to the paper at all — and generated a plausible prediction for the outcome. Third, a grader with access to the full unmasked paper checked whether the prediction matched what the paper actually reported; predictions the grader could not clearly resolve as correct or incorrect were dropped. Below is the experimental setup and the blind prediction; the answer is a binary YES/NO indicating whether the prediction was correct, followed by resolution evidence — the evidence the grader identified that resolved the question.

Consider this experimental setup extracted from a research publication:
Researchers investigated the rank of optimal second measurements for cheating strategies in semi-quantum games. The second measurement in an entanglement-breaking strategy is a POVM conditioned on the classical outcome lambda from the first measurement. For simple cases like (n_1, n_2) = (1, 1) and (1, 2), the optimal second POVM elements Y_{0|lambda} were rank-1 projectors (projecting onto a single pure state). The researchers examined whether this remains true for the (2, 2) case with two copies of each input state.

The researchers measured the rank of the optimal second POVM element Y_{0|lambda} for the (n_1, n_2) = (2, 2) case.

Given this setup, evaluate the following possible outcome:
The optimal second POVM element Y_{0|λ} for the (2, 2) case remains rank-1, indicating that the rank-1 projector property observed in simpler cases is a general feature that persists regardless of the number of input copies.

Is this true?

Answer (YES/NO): NO